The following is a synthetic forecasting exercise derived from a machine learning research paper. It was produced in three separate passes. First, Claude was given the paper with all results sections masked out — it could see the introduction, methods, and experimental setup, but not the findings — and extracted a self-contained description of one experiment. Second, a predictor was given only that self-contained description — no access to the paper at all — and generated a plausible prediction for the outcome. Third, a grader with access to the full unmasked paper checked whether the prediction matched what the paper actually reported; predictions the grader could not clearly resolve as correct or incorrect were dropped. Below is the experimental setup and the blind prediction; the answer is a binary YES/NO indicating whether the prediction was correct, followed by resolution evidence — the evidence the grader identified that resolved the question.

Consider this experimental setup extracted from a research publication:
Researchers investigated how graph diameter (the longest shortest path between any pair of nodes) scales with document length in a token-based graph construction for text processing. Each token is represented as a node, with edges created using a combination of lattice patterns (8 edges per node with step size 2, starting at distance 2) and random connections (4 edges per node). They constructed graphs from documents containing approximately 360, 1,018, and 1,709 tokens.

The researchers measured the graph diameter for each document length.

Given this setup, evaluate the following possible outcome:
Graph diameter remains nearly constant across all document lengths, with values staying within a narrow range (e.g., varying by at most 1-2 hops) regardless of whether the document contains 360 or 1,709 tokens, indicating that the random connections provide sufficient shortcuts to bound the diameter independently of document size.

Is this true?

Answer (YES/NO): YES